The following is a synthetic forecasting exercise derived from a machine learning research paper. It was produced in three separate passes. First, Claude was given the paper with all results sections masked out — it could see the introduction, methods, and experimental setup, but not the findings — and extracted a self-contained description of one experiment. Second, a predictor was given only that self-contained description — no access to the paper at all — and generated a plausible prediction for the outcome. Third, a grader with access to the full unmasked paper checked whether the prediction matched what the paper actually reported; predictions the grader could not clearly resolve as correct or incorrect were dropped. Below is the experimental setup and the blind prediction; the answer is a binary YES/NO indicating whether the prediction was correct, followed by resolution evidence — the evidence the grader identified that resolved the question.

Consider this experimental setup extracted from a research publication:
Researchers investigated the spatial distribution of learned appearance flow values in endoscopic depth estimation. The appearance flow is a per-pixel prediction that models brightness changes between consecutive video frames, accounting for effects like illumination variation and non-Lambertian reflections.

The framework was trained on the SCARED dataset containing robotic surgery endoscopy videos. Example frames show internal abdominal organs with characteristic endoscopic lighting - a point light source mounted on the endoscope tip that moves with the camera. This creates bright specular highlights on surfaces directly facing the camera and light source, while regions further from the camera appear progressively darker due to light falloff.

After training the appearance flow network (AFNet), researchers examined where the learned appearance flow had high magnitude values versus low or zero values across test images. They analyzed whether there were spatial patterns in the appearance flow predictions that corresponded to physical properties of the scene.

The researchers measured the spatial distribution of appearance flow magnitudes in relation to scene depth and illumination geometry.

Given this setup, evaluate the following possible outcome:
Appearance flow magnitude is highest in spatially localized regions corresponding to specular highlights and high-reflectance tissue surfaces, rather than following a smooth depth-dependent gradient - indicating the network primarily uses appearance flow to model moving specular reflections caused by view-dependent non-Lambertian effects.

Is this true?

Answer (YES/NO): NO